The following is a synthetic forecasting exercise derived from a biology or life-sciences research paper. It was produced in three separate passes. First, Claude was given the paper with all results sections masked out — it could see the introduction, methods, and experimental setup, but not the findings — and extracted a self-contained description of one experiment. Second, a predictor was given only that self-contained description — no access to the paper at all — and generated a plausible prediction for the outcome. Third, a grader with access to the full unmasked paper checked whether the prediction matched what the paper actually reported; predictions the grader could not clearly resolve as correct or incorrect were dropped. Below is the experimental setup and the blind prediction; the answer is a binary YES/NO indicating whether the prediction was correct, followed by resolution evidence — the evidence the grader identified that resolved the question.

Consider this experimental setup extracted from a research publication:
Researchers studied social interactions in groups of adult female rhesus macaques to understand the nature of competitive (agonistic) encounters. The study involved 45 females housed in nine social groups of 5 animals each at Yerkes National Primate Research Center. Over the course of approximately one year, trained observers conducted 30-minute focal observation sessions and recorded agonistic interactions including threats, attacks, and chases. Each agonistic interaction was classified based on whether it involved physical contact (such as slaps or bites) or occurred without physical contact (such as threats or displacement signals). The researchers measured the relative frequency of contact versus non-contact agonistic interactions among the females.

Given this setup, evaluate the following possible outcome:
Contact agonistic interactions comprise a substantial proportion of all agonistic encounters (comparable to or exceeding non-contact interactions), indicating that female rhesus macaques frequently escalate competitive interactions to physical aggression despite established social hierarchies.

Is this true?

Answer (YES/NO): NO